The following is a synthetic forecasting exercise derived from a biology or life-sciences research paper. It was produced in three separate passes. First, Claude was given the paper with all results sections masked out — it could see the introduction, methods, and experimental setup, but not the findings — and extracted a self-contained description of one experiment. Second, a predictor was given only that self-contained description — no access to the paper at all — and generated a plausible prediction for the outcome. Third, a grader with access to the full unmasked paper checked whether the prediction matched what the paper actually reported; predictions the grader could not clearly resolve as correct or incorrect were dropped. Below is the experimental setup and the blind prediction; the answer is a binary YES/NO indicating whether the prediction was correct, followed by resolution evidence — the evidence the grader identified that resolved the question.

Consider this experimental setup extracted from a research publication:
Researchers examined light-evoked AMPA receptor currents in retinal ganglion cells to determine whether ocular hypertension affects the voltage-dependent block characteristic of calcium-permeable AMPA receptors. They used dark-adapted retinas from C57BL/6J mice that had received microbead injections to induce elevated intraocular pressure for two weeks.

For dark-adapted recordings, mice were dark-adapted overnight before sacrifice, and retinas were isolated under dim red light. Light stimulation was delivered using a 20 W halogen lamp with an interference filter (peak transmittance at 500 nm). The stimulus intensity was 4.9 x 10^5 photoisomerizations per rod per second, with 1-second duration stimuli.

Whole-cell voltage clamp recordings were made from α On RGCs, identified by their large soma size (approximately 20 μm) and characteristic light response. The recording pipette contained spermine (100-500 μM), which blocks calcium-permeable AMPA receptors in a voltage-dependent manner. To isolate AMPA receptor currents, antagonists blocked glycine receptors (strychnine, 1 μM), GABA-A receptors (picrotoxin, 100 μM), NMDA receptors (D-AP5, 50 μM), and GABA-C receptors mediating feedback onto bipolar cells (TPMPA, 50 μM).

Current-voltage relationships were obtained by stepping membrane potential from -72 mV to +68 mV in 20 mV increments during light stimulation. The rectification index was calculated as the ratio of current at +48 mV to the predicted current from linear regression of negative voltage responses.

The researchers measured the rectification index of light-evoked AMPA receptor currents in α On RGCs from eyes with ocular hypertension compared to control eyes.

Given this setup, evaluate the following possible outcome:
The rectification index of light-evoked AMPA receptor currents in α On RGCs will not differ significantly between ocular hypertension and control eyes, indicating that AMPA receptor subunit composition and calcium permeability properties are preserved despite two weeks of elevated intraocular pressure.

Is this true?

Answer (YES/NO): NO